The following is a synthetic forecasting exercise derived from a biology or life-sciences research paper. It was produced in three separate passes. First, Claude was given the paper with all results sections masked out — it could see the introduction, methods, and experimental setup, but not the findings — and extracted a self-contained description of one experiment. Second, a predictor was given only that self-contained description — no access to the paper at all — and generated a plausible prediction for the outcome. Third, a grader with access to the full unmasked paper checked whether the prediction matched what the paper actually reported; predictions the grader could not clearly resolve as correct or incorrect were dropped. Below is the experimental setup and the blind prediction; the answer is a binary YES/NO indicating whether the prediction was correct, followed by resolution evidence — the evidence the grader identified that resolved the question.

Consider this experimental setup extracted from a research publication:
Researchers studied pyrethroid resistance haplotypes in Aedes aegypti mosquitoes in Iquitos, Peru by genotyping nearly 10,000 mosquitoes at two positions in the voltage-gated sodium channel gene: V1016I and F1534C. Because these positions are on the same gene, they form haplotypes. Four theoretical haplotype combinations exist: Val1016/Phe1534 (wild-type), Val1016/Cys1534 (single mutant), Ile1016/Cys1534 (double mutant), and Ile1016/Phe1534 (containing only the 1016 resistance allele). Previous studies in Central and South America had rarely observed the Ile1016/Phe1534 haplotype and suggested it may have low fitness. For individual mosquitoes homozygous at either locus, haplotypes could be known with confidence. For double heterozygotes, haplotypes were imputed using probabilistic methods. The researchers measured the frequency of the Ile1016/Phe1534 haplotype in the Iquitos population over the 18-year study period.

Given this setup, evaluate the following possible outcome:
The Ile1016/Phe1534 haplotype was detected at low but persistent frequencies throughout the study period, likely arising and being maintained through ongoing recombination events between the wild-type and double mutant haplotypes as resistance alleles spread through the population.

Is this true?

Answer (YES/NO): NO